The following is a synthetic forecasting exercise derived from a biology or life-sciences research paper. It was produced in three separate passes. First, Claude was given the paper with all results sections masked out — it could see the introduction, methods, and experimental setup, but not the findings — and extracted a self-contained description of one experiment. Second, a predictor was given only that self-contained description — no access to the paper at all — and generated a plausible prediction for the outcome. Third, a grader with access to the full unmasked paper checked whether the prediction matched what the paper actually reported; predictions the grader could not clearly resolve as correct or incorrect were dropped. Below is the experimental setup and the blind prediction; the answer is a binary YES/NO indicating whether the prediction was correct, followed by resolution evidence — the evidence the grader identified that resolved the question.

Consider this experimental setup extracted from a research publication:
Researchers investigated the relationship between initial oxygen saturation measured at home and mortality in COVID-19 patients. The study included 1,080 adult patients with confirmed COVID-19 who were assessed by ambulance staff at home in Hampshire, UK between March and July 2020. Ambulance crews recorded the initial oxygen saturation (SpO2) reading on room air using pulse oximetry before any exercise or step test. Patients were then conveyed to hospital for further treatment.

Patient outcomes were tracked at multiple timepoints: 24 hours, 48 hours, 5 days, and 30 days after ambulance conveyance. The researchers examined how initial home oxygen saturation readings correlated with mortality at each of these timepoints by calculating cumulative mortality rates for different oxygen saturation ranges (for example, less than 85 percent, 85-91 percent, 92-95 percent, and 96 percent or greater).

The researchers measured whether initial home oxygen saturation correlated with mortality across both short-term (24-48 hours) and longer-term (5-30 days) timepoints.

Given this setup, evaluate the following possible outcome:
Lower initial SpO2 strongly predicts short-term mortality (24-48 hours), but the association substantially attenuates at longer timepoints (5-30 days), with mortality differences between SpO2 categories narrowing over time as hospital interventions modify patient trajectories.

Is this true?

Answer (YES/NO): NO